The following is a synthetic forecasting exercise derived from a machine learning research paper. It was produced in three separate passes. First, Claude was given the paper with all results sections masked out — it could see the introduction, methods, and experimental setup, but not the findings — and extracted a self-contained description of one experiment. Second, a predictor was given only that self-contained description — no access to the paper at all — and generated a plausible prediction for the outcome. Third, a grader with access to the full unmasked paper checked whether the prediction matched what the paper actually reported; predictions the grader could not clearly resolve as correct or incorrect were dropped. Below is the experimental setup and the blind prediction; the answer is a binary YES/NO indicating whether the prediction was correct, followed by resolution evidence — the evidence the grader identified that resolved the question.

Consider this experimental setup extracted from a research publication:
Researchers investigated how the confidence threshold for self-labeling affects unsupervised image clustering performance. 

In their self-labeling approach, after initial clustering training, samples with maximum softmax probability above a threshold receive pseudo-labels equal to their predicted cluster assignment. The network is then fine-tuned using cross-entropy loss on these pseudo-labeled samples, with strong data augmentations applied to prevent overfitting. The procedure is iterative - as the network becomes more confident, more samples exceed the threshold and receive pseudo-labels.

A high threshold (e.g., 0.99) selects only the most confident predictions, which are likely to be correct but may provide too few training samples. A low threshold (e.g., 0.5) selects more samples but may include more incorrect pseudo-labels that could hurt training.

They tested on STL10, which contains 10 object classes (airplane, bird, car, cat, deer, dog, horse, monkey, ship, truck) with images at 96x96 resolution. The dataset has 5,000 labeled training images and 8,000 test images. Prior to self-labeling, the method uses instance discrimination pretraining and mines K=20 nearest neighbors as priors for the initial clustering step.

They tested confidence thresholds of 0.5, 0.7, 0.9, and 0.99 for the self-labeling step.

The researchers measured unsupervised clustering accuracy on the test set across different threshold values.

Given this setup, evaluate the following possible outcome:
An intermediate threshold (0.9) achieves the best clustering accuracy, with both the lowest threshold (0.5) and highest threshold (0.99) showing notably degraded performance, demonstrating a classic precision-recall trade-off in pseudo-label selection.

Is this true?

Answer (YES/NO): NO